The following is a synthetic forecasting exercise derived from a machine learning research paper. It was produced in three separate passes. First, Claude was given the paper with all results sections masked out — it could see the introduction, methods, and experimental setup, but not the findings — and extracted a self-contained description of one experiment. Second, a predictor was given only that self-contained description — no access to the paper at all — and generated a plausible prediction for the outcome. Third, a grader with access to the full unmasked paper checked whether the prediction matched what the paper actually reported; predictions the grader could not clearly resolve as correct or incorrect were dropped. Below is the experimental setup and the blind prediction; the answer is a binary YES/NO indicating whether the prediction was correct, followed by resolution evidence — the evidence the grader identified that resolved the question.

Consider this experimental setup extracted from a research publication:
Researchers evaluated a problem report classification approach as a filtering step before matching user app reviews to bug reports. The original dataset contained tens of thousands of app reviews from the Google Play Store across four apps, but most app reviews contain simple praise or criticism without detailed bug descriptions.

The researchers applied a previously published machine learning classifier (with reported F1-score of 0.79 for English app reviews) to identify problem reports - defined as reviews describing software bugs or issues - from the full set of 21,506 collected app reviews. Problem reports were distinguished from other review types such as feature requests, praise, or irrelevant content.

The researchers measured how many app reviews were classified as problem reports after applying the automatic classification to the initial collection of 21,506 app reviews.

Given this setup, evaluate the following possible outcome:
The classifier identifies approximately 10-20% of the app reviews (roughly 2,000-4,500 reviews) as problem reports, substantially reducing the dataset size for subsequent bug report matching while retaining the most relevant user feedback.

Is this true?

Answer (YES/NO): NO